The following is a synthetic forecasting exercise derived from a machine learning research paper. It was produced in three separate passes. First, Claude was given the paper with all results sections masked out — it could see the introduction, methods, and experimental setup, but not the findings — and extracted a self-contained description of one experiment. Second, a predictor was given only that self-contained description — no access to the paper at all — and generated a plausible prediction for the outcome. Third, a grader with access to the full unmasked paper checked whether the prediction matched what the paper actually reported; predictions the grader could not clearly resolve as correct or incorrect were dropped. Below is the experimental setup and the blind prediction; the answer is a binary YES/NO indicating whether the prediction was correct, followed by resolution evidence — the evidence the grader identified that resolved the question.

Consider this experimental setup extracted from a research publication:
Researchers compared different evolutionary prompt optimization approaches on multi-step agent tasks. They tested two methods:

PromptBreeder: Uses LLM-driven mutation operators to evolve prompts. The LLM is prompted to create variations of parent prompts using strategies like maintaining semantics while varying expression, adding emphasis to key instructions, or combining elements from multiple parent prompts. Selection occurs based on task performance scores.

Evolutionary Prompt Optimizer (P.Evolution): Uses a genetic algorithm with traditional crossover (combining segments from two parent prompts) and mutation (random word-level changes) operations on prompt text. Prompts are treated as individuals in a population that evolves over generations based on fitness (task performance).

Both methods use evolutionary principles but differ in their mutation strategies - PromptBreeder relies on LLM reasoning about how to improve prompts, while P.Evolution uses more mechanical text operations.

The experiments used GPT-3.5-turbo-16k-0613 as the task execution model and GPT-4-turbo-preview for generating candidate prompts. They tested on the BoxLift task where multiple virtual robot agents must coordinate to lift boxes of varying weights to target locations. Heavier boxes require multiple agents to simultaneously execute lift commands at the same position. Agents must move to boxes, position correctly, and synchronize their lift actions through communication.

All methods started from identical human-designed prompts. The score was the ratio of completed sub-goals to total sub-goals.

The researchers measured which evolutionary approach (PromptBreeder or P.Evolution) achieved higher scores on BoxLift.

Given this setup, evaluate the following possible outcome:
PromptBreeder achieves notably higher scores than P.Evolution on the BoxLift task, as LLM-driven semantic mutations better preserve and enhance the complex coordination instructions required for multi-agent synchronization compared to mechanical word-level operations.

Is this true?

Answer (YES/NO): NO